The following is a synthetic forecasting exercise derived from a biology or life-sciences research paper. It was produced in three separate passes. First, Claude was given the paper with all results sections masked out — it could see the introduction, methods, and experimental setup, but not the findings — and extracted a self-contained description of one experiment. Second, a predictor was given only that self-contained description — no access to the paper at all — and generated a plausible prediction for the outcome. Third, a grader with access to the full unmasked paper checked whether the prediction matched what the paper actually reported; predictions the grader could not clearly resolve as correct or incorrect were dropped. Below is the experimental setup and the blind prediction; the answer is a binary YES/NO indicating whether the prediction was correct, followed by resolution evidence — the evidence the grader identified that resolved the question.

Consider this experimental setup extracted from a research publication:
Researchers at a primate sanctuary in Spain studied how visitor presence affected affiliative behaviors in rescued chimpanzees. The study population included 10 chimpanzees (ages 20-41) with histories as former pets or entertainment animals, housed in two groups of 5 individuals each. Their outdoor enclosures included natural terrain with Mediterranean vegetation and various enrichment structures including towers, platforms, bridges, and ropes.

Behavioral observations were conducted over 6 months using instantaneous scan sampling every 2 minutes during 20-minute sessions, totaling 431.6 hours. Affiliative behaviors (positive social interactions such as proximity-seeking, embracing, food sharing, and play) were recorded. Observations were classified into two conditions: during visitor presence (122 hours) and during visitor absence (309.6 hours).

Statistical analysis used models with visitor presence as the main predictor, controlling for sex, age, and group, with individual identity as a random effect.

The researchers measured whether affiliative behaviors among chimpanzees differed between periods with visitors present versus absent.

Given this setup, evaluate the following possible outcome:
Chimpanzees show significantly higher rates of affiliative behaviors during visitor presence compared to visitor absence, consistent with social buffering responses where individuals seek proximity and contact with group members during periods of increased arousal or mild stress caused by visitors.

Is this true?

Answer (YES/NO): NO